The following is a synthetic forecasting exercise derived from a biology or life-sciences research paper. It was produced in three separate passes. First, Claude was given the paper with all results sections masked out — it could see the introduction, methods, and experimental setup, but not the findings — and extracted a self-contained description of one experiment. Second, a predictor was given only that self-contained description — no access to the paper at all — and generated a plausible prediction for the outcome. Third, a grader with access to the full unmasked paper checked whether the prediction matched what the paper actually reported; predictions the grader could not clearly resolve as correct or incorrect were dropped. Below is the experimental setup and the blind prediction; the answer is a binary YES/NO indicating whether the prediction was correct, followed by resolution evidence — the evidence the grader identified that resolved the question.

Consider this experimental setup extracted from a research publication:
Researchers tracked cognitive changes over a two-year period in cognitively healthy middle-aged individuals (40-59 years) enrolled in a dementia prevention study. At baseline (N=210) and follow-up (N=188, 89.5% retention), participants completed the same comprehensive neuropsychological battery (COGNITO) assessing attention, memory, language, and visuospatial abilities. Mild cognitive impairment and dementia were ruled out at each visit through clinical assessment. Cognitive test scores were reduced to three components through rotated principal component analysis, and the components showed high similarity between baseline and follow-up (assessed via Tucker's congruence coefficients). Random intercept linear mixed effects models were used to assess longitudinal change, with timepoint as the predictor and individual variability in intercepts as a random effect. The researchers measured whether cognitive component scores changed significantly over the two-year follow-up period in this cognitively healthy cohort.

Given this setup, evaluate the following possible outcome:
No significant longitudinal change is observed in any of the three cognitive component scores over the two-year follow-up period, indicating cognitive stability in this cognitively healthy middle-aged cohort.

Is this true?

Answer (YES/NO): YES